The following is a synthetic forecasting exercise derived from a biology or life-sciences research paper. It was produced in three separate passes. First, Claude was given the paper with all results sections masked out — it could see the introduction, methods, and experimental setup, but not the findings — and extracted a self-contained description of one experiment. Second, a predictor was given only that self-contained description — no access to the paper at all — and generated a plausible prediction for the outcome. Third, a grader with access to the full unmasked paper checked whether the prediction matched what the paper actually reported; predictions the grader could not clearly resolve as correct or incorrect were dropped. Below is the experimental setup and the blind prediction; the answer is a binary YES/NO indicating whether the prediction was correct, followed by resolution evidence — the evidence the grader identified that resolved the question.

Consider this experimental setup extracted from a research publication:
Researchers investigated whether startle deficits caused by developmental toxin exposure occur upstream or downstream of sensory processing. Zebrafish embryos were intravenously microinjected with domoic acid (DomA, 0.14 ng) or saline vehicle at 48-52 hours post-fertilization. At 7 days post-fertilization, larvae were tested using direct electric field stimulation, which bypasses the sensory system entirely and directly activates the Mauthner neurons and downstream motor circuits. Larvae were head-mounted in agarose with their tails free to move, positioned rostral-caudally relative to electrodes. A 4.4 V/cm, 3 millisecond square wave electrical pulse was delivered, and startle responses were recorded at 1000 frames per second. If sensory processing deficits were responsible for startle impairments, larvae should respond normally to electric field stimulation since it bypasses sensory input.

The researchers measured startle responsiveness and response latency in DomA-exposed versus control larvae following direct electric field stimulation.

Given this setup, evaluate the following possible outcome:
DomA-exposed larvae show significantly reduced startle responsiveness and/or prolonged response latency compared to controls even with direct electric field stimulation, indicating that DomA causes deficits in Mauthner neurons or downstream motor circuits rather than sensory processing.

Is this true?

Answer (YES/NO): YES